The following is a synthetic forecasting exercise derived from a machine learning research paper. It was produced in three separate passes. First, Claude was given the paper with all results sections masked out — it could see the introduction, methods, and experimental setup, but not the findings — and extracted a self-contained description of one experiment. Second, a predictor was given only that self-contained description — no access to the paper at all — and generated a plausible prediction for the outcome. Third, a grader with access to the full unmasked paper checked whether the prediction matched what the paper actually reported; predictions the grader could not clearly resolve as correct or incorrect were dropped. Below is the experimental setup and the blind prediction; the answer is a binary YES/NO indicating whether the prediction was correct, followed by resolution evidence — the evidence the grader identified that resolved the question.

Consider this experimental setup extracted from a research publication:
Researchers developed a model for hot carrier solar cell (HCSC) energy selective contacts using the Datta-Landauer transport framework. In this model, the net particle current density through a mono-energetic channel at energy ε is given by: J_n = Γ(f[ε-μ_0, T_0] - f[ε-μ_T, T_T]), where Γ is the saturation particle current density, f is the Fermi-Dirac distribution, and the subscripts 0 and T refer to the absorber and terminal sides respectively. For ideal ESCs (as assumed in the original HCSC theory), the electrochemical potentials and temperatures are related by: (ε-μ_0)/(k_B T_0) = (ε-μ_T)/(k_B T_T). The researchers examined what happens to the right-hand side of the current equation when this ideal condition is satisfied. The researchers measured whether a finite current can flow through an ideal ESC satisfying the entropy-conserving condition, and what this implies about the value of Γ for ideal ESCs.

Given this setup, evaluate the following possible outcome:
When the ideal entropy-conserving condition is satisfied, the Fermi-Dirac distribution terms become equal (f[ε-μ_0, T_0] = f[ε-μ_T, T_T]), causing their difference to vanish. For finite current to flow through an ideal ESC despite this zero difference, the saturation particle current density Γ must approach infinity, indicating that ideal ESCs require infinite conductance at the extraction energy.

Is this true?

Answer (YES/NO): YES